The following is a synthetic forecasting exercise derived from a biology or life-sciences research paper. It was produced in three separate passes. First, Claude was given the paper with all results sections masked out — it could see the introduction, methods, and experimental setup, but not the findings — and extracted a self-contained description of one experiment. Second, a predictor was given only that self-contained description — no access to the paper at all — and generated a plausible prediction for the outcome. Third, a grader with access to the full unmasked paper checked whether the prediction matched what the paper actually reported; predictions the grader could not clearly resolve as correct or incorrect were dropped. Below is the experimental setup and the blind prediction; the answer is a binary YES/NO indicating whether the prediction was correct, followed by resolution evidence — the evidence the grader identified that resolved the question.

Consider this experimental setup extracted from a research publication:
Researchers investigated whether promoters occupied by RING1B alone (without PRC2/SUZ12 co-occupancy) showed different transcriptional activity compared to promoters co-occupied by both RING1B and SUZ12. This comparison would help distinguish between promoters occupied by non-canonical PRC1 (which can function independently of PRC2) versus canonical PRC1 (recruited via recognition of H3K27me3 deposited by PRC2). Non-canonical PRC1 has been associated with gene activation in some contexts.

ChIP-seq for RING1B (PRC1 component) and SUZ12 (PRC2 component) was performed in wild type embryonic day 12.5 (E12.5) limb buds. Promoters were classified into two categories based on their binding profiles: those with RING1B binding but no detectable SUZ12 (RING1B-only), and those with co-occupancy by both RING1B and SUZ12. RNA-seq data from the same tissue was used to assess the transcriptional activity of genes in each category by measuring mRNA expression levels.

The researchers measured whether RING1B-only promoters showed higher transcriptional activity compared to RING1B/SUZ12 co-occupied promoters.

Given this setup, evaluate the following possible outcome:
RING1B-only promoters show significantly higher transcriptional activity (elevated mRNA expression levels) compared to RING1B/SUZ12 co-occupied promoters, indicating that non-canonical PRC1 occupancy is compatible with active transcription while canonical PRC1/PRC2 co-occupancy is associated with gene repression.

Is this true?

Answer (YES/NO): YES